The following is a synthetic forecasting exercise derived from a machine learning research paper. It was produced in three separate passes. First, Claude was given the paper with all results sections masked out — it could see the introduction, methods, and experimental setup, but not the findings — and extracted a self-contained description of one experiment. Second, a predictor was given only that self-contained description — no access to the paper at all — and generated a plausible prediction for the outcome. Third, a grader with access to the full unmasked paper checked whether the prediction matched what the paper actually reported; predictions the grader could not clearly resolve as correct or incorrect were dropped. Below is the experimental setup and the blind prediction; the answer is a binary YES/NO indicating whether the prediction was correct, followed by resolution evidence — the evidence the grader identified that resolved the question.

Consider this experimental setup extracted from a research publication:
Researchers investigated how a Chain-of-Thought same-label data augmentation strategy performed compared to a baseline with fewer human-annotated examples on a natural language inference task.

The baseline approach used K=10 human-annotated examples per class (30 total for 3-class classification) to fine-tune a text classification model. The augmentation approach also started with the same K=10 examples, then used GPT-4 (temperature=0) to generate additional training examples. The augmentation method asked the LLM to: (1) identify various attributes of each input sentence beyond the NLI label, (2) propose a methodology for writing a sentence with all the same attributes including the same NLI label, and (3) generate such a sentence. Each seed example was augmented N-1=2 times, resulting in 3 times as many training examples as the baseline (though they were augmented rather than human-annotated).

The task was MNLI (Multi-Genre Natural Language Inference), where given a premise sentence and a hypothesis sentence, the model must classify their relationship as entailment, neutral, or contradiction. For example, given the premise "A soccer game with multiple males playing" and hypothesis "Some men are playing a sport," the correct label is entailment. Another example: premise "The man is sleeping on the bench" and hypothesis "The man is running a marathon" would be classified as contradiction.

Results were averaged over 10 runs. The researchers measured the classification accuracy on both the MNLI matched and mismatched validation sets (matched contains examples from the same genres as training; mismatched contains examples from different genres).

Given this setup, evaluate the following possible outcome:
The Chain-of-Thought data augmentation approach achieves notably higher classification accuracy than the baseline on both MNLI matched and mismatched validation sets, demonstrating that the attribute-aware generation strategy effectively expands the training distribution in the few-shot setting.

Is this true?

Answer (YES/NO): NO